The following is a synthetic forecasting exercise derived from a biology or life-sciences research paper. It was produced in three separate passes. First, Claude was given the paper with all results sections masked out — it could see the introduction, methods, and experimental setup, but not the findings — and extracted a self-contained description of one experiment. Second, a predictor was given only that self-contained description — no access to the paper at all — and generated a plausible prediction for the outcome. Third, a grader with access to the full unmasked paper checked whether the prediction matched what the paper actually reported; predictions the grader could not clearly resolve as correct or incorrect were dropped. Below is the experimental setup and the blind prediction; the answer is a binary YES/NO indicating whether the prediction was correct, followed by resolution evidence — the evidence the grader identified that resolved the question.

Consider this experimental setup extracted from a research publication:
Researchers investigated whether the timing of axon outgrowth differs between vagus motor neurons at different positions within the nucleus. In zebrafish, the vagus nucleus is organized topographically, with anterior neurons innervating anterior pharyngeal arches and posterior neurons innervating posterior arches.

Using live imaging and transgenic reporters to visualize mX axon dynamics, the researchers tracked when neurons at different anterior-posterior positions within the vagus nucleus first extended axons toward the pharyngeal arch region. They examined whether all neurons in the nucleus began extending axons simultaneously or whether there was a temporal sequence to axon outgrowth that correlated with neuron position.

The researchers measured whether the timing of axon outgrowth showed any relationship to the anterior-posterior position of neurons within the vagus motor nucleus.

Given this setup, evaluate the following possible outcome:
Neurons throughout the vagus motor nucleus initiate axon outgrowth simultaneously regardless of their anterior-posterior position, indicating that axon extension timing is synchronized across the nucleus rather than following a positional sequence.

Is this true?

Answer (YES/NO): NO